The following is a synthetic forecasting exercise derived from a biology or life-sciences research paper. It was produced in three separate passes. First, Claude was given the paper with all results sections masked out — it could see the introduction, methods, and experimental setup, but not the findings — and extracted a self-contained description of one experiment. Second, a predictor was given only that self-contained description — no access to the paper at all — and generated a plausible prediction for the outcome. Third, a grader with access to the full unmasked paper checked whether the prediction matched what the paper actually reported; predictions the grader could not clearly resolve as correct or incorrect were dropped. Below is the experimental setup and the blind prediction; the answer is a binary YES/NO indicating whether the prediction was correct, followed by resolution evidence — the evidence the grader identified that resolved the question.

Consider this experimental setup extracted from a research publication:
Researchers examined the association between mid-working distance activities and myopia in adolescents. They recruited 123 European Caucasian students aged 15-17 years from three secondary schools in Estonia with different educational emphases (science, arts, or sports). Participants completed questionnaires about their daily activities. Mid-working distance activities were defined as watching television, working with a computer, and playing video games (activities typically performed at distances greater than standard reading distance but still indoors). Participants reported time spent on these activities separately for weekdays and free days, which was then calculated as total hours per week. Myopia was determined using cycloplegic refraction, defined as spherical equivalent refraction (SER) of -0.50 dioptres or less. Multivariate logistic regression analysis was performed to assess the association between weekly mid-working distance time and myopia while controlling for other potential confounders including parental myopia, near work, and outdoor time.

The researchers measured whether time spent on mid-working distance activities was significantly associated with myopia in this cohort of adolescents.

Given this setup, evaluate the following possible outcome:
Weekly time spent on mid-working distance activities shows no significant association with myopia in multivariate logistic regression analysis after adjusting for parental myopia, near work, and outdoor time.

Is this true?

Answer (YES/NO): YES